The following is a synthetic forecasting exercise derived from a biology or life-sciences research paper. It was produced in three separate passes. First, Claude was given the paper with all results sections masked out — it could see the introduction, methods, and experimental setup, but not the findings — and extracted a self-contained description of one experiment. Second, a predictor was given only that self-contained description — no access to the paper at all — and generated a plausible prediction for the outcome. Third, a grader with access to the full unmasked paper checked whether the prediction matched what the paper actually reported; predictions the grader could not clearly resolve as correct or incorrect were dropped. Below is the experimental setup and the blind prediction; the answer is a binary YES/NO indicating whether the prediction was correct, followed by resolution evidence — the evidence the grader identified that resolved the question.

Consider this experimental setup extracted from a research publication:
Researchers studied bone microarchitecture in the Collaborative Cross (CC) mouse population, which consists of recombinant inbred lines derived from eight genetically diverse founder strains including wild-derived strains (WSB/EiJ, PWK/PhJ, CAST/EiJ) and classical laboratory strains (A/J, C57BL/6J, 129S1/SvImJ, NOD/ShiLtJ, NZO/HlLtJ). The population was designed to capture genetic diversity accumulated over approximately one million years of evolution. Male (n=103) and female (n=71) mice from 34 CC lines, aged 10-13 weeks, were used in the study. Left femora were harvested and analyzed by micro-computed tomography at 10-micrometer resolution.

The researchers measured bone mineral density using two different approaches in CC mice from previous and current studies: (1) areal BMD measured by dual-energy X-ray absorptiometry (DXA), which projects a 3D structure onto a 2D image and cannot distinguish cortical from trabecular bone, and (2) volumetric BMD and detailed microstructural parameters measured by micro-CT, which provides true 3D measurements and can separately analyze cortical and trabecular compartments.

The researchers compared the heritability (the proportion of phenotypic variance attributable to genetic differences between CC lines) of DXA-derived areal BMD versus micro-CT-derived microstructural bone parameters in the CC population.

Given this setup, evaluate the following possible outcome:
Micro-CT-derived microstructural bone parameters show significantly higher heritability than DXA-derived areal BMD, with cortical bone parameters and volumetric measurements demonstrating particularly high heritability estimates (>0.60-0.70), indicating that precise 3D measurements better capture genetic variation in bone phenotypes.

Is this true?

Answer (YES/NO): NO